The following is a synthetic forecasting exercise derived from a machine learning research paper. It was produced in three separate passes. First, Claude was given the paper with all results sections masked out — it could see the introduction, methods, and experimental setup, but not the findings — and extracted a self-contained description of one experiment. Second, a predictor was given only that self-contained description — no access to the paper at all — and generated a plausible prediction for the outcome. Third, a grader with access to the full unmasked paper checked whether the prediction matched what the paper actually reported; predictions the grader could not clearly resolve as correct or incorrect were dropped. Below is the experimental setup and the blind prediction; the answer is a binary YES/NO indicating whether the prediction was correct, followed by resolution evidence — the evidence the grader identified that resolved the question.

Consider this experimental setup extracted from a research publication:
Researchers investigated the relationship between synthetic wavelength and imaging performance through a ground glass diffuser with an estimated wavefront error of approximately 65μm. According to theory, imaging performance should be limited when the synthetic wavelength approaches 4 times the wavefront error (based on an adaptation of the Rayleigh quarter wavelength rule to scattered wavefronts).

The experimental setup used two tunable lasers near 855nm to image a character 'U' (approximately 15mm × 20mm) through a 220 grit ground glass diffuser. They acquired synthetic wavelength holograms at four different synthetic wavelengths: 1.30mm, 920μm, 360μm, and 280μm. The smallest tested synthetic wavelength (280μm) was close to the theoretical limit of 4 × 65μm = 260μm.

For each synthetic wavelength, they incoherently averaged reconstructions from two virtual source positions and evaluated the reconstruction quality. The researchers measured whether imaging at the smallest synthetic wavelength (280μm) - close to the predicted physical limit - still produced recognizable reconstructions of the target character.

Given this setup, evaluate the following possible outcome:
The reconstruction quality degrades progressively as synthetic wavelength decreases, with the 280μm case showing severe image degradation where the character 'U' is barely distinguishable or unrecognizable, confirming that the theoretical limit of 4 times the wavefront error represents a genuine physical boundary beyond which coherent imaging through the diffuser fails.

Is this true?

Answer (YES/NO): NO